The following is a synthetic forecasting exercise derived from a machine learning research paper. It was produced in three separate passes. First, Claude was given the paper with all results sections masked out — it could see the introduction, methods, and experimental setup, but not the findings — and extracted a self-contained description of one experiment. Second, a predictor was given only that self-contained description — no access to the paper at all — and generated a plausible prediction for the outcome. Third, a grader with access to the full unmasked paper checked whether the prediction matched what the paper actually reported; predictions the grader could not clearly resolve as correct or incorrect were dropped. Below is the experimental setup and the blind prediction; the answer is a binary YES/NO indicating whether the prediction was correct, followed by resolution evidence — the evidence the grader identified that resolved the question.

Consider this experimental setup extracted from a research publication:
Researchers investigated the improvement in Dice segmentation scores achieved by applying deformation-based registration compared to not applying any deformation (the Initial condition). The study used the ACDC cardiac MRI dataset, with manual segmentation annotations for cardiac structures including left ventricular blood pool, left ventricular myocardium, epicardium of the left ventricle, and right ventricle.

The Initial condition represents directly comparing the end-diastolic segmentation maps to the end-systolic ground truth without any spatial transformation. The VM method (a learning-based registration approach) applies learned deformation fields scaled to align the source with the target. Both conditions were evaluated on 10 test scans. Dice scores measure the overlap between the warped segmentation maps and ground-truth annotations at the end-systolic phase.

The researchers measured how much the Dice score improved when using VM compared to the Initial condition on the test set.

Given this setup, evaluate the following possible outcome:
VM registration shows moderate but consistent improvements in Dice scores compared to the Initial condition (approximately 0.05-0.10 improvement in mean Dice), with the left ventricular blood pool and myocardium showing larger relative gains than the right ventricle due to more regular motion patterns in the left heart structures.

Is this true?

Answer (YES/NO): NO